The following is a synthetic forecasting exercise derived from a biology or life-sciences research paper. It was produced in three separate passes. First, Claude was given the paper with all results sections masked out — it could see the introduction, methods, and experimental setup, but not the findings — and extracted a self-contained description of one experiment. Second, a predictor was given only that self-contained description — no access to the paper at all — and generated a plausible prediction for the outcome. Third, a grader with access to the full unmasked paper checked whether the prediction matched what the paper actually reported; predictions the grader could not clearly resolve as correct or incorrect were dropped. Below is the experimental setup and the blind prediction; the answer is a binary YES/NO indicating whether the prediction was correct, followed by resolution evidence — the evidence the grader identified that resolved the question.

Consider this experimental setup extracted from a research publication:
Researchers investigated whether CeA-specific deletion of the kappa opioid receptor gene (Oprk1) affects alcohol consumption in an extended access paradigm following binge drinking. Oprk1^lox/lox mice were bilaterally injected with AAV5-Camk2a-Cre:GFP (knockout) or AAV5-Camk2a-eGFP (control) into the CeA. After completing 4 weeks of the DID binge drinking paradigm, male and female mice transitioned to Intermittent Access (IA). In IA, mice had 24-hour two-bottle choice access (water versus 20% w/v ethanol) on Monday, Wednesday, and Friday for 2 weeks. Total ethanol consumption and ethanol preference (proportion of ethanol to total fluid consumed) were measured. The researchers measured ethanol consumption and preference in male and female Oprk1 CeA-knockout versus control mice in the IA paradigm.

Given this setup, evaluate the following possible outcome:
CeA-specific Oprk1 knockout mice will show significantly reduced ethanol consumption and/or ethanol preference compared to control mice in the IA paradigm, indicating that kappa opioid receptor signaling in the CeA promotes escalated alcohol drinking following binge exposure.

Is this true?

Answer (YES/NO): NO